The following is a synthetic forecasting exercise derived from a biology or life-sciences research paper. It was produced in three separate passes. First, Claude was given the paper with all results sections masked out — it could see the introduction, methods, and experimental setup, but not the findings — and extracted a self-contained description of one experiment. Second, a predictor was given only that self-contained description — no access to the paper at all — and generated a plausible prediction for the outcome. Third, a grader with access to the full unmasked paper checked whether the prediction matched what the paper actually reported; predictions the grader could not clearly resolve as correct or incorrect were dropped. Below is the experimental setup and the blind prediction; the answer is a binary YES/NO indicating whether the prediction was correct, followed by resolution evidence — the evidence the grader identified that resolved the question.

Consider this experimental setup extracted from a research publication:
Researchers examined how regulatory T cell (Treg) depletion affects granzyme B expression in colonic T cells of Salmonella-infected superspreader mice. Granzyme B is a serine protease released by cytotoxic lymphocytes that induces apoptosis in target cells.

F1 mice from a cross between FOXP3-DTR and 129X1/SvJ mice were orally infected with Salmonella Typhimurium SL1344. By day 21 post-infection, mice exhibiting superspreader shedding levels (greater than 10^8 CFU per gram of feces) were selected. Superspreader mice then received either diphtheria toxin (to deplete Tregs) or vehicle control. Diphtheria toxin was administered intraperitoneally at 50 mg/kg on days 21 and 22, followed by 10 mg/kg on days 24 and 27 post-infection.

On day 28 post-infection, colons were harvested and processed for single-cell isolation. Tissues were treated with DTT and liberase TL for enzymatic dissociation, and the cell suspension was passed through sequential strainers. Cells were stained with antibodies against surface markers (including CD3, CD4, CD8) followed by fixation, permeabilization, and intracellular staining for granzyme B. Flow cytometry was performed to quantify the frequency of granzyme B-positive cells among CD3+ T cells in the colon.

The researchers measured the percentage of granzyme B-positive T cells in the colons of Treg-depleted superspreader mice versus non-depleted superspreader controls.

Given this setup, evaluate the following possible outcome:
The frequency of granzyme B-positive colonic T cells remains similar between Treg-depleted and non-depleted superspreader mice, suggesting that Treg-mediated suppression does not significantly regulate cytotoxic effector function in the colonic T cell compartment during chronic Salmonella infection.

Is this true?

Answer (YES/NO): NO